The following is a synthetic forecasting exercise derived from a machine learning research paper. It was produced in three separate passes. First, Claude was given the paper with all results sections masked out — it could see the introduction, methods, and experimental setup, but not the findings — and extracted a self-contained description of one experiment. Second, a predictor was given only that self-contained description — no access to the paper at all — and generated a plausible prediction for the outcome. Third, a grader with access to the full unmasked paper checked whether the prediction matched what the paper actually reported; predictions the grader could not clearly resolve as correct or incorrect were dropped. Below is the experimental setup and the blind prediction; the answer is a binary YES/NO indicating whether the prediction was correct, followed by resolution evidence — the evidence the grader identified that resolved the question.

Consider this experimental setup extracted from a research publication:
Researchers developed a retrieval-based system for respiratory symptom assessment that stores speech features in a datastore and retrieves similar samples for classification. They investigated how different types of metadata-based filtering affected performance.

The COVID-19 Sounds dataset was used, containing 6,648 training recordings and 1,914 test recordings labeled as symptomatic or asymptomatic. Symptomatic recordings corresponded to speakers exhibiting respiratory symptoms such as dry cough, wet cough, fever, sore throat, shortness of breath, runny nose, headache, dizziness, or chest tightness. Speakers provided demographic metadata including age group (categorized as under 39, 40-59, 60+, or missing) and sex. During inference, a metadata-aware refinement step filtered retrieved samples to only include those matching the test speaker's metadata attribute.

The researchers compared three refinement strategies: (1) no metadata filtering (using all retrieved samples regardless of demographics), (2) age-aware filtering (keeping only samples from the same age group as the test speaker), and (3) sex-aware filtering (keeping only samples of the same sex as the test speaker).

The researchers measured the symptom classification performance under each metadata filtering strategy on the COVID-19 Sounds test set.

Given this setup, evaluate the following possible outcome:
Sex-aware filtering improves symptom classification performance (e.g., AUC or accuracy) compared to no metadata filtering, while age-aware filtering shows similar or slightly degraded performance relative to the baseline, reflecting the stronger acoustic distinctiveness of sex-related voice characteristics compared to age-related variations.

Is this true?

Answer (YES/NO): NO